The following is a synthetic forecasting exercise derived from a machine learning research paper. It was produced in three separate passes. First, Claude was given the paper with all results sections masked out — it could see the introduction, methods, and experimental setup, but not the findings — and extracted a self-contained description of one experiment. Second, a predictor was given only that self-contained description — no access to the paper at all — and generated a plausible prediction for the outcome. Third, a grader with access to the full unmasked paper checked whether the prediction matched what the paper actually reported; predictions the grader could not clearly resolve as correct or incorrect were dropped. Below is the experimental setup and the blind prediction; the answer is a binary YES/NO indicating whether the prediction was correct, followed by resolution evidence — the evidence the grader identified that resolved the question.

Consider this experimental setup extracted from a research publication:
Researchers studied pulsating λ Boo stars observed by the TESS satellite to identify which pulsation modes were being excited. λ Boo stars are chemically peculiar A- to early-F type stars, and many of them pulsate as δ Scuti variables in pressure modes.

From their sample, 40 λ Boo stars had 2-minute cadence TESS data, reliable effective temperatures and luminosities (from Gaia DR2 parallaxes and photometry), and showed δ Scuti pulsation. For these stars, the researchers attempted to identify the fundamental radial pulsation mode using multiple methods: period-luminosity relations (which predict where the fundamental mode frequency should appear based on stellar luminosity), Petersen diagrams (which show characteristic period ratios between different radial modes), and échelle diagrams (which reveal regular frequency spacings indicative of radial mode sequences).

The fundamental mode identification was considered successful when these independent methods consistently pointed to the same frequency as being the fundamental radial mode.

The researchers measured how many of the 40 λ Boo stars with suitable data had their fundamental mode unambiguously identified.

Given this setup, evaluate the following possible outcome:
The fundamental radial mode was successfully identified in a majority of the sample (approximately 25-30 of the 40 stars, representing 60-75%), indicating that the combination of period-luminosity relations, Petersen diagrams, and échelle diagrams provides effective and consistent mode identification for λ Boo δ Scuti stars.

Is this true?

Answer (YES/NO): NO